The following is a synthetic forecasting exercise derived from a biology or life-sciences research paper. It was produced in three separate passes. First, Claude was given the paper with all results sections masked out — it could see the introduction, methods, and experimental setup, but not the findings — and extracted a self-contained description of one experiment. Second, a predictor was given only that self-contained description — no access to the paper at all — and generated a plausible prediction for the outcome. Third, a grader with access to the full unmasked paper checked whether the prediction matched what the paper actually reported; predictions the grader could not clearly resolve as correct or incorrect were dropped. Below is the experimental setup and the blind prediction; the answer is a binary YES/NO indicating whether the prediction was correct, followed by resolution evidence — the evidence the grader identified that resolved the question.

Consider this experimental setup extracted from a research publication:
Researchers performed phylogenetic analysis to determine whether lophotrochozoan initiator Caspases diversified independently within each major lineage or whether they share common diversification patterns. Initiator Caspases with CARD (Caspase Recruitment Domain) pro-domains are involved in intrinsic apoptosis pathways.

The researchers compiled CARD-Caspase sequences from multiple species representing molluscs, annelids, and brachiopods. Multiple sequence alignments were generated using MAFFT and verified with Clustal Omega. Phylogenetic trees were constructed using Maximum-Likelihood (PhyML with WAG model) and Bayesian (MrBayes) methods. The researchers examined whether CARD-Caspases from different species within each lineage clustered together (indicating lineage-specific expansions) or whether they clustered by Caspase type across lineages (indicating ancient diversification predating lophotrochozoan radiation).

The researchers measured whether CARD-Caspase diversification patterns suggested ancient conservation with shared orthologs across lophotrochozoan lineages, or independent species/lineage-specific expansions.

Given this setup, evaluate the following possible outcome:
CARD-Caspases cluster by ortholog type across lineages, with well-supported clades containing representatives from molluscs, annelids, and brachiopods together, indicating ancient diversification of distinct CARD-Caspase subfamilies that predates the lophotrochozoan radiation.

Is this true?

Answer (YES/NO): YES